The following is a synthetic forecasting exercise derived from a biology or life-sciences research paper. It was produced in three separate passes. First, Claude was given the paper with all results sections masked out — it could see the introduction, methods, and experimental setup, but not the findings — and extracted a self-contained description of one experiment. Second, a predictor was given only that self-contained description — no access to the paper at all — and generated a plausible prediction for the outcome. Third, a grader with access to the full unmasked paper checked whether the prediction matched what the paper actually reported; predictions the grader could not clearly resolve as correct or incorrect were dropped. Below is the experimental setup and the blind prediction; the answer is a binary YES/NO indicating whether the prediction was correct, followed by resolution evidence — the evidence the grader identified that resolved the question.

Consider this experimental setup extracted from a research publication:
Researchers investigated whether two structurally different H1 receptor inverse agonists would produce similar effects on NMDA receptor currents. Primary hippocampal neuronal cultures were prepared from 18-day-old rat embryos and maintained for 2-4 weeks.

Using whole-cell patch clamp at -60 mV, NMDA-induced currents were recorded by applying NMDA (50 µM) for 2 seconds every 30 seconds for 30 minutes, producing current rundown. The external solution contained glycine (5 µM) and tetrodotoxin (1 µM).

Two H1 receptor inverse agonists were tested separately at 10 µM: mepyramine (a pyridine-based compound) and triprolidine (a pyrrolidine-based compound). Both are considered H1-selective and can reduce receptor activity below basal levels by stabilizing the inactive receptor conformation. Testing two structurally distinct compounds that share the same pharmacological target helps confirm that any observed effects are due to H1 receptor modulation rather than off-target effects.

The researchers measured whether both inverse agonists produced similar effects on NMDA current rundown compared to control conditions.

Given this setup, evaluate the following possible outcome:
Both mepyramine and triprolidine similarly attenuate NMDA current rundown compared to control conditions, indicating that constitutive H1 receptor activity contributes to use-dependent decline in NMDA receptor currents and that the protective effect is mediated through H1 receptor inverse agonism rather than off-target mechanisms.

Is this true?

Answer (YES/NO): NO